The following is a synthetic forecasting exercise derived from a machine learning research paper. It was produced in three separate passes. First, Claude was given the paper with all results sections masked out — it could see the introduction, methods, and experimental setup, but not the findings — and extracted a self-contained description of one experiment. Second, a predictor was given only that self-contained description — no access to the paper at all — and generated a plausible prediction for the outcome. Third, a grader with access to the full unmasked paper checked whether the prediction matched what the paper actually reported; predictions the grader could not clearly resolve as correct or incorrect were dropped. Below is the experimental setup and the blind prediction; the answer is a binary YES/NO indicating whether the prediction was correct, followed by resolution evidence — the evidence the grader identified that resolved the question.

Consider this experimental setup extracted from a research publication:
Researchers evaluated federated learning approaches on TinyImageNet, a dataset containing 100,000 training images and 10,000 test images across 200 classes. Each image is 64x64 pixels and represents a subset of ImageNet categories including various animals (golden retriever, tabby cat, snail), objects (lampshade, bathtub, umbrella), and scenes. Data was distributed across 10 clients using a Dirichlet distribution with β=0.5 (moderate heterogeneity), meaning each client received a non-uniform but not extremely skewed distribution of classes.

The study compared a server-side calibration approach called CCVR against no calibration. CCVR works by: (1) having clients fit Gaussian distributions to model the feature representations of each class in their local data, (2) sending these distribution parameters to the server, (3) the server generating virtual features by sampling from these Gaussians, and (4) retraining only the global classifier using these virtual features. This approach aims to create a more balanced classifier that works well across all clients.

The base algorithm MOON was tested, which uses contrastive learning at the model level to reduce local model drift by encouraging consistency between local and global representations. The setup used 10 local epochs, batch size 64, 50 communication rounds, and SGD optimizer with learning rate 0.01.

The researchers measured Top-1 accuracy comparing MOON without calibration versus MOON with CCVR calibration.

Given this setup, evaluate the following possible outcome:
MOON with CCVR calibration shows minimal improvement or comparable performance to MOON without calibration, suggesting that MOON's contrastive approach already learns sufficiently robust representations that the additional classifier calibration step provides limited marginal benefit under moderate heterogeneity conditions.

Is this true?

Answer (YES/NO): YES